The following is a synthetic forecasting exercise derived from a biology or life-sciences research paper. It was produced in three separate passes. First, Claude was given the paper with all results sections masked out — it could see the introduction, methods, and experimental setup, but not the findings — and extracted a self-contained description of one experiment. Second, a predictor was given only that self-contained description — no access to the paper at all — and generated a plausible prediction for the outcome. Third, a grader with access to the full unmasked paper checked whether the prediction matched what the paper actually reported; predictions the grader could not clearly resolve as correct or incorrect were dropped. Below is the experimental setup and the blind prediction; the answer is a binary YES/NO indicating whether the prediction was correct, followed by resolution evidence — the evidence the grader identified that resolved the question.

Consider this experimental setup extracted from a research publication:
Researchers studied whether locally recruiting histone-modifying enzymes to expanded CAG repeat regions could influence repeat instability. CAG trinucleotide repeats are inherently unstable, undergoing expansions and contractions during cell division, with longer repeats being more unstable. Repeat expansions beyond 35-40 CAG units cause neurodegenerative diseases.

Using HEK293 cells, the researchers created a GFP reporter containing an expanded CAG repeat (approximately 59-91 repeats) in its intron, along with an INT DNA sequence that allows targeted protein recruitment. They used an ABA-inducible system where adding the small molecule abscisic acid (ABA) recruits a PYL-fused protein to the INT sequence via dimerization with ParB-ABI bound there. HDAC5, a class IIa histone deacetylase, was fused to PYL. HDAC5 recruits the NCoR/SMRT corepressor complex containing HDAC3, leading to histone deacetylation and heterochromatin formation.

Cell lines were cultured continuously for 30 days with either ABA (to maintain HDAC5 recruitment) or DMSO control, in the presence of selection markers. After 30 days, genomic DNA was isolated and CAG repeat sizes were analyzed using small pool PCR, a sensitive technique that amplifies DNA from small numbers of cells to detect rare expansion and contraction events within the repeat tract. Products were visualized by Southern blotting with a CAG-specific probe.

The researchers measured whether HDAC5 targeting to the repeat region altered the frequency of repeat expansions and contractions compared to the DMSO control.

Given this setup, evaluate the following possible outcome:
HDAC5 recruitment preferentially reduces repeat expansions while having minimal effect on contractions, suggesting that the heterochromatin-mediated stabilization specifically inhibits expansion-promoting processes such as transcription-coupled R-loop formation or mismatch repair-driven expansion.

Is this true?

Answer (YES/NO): NO